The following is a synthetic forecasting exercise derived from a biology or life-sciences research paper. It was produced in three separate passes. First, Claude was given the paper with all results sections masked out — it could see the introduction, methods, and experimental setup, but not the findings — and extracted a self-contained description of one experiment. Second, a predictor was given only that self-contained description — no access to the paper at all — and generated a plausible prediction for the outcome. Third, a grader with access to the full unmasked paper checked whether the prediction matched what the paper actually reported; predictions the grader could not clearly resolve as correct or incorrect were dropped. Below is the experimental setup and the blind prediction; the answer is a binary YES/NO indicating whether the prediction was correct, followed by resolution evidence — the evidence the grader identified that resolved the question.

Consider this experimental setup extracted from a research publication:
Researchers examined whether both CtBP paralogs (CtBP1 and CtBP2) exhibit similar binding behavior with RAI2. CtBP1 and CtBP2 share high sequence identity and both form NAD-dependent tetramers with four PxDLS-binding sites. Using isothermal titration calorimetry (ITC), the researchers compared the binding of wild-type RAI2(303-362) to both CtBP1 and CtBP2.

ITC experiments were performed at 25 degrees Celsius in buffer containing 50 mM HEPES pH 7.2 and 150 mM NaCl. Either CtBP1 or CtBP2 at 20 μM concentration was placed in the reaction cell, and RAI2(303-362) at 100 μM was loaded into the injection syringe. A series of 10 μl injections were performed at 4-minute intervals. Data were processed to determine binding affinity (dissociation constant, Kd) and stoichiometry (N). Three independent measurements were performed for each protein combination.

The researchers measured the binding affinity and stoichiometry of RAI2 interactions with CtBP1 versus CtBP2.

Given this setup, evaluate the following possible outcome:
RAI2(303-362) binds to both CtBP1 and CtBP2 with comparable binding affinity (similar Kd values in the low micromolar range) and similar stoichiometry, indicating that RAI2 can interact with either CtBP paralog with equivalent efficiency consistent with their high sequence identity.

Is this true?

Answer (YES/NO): YES